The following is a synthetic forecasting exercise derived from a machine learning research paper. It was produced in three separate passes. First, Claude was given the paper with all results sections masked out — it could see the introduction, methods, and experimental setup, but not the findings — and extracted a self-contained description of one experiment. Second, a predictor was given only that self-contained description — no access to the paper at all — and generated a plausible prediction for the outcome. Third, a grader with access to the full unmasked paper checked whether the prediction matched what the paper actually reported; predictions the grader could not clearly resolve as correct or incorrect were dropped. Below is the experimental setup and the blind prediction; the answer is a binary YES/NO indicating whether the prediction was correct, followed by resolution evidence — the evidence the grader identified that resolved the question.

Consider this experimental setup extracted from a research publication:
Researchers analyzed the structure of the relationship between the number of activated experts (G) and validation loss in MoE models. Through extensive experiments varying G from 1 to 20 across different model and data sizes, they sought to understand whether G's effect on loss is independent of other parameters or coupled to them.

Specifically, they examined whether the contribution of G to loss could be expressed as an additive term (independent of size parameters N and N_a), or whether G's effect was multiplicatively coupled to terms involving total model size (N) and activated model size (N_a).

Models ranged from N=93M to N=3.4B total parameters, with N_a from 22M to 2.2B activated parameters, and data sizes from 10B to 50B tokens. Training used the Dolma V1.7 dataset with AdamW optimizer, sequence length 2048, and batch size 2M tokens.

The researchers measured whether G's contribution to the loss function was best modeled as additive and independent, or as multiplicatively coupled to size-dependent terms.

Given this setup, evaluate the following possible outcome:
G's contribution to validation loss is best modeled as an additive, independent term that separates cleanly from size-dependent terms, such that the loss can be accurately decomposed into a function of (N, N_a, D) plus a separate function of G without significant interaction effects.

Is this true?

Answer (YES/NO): NO